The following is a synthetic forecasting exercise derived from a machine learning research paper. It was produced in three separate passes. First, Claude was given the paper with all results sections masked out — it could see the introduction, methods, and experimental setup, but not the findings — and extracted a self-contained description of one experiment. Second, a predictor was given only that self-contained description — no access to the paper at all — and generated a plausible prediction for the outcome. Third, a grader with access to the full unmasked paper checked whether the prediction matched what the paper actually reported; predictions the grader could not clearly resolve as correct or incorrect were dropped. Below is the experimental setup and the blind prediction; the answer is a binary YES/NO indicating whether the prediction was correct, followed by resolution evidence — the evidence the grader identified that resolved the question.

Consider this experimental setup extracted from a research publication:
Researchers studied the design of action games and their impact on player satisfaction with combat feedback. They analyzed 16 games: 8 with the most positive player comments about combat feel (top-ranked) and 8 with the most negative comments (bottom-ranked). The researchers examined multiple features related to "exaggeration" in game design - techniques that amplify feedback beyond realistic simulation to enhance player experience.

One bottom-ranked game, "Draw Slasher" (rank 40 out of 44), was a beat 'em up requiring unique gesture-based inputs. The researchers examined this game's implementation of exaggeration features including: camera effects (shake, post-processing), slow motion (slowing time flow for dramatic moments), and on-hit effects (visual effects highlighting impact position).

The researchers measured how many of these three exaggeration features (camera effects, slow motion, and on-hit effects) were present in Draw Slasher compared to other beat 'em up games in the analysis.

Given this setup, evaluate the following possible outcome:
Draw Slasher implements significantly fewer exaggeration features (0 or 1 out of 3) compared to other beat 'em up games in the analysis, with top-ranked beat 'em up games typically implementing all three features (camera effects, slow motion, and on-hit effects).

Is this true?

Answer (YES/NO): YES